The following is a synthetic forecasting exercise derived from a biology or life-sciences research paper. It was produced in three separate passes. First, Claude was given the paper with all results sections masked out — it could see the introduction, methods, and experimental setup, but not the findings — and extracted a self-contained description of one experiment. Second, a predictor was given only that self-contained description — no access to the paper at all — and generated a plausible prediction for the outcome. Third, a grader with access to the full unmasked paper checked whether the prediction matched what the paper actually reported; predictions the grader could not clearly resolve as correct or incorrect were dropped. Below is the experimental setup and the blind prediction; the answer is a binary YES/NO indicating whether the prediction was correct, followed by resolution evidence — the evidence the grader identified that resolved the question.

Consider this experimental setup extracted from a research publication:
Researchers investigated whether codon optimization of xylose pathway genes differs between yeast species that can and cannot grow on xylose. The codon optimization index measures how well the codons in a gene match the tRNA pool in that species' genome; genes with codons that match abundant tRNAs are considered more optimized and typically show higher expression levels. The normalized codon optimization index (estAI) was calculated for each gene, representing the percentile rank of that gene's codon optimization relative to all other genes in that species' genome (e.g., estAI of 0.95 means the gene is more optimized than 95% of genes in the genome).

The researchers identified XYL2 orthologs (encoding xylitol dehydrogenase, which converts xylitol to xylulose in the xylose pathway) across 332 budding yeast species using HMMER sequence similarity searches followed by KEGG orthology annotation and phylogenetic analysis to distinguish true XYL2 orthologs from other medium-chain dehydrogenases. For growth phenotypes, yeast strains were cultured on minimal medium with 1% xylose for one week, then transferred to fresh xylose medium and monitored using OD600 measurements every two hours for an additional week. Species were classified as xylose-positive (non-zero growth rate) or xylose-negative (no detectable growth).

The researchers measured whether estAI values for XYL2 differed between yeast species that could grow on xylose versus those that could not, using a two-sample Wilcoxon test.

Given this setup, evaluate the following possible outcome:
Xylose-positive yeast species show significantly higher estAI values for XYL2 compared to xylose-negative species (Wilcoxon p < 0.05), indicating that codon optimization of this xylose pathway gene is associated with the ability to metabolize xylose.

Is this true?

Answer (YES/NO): YES